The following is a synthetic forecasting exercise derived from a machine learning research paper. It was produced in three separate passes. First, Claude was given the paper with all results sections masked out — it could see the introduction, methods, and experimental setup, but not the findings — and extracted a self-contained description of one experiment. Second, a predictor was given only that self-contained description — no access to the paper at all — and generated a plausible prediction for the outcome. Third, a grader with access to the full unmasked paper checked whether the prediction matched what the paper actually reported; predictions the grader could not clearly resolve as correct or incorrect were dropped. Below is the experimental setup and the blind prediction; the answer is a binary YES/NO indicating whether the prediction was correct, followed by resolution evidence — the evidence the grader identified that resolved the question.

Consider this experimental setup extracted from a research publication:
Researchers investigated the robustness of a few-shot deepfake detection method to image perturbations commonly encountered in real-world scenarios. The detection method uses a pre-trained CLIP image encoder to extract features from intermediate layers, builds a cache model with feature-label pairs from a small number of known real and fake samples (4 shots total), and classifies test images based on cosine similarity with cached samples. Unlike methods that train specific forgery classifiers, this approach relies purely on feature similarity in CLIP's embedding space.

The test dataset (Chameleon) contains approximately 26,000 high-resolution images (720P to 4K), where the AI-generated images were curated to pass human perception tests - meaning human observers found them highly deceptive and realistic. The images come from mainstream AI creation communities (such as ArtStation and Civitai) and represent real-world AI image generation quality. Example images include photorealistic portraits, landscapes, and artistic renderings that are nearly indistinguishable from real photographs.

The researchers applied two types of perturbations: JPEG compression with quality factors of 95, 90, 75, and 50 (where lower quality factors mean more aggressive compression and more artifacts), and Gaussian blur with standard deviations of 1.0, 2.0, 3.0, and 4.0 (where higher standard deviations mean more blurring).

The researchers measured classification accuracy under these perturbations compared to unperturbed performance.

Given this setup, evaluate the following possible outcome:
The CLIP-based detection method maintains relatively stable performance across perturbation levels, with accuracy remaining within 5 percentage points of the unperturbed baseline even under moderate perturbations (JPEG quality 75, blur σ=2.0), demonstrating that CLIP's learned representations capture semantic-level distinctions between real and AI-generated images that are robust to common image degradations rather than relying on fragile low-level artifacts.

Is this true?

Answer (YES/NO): NO